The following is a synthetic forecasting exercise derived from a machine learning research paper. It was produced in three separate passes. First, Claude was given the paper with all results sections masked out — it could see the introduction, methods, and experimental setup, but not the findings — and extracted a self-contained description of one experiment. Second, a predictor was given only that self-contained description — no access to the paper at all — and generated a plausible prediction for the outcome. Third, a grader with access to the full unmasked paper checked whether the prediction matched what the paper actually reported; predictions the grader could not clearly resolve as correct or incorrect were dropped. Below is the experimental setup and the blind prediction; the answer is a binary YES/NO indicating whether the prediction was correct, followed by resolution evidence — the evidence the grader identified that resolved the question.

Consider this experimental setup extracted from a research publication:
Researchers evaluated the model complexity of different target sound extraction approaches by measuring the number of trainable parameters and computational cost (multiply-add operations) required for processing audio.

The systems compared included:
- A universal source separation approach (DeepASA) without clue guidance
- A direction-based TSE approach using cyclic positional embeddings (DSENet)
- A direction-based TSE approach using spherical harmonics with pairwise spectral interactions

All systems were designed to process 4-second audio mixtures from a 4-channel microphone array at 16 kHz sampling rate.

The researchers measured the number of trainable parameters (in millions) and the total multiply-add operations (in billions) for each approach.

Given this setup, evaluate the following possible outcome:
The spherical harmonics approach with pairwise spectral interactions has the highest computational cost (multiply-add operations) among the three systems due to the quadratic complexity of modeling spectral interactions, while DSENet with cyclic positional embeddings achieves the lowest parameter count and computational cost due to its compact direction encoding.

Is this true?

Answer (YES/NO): NO